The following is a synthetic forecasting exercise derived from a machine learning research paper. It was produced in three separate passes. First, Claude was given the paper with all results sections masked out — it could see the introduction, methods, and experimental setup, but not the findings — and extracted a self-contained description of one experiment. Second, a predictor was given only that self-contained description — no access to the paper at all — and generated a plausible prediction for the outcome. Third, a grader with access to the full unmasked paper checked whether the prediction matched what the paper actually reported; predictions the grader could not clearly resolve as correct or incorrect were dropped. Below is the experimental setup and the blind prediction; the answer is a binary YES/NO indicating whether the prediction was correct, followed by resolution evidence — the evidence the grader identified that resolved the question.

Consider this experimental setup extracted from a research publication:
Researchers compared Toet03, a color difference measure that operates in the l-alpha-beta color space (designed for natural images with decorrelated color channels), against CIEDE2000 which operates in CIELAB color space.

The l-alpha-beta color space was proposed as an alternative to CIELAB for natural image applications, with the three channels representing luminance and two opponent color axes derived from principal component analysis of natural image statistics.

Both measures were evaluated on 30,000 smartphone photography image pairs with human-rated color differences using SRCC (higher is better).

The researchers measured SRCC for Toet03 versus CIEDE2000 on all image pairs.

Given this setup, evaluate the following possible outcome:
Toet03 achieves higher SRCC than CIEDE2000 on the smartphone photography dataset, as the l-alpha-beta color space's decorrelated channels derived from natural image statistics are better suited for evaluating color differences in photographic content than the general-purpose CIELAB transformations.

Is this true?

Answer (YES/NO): NO